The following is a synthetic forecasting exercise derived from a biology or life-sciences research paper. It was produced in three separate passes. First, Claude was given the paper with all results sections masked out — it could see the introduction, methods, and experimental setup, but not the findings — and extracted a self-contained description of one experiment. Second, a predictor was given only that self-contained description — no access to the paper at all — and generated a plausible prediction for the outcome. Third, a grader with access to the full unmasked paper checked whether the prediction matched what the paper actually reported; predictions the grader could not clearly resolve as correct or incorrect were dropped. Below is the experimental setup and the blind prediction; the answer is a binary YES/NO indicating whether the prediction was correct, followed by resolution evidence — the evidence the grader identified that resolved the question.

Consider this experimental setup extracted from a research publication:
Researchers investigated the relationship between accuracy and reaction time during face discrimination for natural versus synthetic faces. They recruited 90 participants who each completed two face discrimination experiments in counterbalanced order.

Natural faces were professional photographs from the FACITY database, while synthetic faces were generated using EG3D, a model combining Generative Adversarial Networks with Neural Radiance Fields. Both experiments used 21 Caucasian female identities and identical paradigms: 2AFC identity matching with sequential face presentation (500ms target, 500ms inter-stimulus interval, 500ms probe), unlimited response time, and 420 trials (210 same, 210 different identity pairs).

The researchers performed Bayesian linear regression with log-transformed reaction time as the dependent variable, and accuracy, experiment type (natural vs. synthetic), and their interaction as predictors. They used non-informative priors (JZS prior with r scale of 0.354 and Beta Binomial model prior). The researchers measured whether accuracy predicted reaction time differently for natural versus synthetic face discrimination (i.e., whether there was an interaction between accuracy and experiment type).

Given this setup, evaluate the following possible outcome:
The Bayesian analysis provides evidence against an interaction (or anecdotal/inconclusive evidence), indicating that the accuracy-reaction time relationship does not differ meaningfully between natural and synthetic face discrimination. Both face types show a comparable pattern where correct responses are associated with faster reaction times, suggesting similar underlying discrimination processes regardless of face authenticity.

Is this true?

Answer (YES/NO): YES